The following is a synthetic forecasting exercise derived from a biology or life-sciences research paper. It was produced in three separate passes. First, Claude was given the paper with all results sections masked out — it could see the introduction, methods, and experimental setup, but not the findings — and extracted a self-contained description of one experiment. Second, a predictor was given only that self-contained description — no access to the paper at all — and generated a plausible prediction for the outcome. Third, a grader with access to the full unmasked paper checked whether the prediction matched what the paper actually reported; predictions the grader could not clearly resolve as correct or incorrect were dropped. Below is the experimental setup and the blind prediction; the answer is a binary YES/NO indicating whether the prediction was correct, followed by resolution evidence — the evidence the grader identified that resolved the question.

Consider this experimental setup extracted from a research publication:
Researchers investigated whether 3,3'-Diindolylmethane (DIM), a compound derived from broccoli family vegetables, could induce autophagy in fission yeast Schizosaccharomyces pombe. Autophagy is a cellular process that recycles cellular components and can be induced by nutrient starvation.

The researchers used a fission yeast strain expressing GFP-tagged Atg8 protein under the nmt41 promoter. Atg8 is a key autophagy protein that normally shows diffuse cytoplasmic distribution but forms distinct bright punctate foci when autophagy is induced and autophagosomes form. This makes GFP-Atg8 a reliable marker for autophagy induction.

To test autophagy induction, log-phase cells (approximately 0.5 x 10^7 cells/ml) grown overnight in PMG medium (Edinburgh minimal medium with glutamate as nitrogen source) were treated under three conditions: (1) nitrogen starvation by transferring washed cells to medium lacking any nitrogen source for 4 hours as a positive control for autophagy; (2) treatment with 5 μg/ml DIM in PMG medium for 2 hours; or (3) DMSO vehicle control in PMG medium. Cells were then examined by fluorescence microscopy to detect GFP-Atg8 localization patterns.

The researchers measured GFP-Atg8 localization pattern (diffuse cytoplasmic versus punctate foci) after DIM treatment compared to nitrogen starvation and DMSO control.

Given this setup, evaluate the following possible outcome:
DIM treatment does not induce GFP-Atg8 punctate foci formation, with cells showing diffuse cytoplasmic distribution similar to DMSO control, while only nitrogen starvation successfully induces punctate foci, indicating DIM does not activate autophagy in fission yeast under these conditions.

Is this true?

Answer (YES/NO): NO